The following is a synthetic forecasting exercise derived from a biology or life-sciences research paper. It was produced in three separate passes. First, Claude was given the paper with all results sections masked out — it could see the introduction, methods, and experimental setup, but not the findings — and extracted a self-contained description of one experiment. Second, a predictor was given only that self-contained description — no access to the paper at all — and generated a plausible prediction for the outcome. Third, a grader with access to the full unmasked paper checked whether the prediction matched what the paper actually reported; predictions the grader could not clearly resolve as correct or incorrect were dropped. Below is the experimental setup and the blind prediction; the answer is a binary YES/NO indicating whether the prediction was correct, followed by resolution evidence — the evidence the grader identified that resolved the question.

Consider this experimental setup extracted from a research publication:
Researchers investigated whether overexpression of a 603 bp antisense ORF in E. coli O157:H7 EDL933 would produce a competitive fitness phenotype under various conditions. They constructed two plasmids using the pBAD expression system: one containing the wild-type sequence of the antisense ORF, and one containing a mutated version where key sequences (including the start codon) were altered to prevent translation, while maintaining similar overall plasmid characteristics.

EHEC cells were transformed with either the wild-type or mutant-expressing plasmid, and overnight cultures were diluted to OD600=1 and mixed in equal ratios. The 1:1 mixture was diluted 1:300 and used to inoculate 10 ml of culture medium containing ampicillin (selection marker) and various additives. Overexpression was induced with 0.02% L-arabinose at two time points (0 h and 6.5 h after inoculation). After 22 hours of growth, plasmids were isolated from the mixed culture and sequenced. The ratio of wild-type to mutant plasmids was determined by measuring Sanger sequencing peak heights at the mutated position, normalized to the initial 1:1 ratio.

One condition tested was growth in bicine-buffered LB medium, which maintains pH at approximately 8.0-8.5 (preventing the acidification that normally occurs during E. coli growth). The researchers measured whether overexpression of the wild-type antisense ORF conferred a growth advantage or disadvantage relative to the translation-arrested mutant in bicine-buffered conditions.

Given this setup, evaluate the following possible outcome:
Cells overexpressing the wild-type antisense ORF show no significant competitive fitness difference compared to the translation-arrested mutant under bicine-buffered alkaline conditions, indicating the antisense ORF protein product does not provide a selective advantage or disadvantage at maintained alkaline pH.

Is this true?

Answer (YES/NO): NO